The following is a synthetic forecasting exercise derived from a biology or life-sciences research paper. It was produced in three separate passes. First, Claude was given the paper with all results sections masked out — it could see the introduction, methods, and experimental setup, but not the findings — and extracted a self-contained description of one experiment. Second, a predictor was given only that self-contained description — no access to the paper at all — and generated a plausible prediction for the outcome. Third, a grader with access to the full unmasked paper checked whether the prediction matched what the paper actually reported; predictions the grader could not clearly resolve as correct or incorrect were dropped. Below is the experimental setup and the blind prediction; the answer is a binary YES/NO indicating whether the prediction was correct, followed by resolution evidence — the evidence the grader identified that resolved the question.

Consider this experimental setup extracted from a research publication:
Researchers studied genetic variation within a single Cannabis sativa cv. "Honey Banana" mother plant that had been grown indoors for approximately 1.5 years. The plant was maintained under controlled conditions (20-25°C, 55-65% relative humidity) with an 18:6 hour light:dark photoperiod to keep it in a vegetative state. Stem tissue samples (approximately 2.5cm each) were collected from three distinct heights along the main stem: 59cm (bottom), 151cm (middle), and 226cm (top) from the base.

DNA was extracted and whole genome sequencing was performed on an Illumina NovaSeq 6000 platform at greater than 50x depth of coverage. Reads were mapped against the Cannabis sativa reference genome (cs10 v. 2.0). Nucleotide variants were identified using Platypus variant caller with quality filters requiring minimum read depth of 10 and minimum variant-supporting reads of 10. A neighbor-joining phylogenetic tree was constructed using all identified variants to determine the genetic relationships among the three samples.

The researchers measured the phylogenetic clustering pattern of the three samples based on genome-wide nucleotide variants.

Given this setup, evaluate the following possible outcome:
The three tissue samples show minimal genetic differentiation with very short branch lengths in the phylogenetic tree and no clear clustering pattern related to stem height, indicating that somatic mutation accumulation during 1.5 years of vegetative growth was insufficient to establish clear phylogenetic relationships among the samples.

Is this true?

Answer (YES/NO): NO